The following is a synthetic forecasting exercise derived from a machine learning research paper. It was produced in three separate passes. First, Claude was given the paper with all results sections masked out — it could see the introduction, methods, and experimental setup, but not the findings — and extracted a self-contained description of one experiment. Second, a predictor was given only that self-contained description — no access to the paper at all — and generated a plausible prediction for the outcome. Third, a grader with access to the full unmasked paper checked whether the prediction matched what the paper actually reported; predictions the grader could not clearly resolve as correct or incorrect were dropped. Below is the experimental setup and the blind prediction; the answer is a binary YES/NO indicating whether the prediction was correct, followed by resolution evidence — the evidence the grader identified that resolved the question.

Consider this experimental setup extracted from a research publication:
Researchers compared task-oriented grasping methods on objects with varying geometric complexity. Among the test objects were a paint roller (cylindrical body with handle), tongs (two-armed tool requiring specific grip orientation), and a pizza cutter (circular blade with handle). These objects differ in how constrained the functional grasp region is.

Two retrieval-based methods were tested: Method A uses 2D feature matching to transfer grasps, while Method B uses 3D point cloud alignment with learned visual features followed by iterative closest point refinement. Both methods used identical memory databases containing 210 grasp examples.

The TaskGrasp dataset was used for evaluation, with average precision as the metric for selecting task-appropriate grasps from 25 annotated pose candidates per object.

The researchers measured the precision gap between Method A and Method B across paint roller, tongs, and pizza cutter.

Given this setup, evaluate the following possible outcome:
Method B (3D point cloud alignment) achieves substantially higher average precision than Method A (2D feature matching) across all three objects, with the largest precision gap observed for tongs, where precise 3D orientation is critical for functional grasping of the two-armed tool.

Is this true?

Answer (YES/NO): NO